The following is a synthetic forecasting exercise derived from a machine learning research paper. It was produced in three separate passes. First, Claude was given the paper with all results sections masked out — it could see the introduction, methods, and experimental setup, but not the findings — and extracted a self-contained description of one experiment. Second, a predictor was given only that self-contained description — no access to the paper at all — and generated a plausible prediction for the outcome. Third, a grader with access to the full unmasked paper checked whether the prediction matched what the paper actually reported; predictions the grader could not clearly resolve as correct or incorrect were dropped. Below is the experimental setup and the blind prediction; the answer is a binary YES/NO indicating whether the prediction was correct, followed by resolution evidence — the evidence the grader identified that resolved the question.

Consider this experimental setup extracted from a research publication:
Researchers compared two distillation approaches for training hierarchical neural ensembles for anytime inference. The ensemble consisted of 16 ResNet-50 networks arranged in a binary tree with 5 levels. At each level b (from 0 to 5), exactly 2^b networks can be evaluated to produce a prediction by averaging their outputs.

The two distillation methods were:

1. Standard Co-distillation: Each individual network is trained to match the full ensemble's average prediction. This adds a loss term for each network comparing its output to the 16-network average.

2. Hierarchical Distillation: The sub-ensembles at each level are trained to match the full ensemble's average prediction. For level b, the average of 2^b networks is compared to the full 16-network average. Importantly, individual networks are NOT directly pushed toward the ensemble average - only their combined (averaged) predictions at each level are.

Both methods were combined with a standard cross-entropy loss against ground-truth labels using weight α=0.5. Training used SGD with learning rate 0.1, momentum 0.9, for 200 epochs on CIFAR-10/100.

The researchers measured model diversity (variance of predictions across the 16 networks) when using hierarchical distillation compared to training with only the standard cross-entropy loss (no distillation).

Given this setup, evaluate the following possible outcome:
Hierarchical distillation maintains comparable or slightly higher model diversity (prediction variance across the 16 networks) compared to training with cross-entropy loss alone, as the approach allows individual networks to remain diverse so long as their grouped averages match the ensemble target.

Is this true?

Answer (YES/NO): NO